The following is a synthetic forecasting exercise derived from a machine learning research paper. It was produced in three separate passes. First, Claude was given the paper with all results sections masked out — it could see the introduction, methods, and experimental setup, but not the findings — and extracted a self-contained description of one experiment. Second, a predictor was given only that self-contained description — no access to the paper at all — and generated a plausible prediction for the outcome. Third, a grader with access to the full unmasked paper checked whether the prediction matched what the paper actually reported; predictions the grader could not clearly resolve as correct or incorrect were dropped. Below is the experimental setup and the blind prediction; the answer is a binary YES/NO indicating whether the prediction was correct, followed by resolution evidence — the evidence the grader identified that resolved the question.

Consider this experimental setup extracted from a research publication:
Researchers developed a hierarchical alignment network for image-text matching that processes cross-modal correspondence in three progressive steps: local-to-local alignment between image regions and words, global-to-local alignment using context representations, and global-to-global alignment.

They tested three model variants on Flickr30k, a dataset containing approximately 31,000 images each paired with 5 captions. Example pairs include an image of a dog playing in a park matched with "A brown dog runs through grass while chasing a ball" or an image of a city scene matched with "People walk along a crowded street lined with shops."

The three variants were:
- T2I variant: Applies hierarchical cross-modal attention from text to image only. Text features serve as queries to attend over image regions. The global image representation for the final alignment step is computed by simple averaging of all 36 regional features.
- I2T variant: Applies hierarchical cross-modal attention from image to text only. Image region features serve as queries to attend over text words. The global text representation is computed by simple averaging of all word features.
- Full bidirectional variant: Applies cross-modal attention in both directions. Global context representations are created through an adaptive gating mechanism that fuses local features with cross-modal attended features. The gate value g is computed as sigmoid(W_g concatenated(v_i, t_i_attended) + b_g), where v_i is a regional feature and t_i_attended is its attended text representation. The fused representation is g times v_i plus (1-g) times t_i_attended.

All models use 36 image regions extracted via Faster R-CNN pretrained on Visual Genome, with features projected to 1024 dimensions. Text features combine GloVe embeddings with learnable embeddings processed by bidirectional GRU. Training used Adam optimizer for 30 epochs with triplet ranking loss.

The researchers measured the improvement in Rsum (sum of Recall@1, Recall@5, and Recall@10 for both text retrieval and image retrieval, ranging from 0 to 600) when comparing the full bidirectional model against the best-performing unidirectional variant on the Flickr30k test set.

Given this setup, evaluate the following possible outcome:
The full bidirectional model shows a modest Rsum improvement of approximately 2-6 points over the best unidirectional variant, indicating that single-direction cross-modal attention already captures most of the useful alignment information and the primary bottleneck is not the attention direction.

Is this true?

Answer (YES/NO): NO